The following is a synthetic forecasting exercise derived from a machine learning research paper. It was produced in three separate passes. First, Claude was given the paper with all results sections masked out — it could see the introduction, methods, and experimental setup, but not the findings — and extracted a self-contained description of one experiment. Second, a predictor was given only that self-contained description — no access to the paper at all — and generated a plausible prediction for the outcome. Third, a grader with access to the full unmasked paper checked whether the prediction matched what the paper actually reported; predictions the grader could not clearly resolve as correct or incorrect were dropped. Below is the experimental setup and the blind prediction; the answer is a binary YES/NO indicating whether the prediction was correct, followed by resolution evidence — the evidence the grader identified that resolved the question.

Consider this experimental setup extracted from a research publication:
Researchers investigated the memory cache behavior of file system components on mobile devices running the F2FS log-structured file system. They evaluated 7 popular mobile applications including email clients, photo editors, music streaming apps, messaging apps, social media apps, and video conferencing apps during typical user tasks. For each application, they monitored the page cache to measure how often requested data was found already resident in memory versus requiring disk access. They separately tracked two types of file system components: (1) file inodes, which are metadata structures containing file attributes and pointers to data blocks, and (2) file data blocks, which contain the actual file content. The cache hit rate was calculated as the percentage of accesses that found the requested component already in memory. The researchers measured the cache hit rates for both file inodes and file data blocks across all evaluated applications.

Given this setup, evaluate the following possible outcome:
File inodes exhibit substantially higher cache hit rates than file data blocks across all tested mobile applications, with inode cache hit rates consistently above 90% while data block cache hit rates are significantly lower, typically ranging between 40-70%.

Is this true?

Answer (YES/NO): NO